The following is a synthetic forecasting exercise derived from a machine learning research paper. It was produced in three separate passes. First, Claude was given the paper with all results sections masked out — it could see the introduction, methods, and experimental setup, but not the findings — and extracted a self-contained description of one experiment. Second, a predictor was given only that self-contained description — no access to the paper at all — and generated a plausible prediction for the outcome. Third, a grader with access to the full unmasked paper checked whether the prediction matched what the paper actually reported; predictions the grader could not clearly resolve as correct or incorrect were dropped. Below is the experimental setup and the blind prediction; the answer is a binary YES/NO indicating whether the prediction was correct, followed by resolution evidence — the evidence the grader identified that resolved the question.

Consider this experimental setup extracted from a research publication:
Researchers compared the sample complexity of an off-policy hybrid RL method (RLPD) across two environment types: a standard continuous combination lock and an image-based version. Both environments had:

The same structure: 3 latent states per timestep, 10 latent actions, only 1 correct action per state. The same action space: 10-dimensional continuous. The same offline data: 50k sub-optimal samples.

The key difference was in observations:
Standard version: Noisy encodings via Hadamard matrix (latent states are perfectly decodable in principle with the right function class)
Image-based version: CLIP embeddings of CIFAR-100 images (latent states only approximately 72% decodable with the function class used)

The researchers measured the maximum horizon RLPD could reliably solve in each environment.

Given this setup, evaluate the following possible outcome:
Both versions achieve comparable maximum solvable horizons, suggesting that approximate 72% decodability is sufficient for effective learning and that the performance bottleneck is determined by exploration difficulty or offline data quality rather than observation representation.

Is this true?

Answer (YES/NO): NO